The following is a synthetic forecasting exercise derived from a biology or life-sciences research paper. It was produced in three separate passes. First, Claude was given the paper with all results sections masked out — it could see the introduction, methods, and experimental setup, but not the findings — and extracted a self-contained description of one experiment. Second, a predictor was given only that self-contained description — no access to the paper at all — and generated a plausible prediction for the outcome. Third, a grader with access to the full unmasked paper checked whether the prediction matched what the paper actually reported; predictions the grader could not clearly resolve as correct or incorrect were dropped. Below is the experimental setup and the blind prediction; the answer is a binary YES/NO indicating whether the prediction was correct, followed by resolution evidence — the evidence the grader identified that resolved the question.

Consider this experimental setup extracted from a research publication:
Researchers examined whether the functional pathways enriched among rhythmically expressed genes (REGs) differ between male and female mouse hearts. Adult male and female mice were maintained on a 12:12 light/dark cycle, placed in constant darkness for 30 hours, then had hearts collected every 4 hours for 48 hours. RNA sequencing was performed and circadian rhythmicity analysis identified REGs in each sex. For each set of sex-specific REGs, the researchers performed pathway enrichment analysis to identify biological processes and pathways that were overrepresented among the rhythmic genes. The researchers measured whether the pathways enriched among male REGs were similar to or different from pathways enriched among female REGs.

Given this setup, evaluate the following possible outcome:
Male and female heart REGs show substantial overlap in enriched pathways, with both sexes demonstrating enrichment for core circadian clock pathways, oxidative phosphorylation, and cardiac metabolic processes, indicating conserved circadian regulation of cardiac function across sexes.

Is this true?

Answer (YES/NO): NO